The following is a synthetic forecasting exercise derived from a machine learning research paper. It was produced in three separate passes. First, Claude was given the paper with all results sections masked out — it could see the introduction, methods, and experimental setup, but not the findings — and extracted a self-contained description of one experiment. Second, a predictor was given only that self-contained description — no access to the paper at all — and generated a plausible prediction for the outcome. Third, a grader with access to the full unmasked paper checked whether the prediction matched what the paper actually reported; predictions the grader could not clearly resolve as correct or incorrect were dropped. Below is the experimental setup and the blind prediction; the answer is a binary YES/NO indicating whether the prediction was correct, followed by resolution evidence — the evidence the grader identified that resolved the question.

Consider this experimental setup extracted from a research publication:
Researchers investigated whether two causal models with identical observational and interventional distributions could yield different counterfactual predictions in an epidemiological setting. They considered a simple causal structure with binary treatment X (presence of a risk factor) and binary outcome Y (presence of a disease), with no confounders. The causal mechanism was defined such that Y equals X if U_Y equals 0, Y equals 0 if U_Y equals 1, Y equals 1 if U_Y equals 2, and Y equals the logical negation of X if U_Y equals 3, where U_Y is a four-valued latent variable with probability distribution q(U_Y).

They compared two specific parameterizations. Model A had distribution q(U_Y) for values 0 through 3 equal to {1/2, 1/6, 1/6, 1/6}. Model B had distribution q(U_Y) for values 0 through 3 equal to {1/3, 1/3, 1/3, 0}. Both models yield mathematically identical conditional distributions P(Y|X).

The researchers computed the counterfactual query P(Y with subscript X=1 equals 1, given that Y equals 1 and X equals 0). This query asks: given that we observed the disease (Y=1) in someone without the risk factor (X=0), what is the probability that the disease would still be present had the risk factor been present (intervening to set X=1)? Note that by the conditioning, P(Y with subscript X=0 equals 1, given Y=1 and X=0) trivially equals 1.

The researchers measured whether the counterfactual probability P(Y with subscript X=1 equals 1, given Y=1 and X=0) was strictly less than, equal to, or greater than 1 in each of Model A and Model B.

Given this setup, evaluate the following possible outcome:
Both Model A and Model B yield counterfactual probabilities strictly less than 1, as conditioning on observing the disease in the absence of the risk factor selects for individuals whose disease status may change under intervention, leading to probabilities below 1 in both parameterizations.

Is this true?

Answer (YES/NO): NO